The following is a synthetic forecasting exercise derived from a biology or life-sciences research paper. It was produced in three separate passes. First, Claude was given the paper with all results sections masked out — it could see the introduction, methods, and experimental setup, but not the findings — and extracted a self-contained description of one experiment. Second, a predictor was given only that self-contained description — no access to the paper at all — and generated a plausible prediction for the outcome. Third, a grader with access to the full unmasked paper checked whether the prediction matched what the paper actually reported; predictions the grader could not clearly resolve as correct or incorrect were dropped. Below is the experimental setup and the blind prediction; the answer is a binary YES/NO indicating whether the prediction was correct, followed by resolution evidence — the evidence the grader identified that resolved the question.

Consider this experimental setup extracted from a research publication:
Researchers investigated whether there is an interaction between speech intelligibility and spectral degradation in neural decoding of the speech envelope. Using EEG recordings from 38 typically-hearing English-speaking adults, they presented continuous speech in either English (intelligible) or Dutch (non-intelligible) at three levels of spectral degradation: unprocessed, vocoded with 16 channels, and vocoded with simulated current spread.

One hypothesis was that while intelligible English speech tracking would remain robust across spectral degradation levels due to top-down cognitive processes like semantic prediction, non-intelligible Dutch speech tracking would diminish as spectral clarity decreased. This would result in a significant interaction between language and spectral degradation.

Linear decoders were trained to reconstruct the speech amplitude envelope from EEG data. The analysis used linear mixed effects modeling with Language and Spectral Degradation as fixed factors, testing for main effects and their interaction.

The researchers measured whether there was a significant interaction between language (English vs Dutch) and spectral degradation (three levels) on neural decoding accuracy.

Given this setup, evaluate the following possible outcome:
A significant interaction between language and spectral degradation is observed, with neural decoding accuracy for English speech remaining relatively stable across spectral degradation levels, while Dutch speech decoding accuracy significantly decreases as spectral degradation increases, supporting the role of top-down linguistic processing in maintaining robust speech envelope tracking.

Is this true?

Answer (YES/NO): NO